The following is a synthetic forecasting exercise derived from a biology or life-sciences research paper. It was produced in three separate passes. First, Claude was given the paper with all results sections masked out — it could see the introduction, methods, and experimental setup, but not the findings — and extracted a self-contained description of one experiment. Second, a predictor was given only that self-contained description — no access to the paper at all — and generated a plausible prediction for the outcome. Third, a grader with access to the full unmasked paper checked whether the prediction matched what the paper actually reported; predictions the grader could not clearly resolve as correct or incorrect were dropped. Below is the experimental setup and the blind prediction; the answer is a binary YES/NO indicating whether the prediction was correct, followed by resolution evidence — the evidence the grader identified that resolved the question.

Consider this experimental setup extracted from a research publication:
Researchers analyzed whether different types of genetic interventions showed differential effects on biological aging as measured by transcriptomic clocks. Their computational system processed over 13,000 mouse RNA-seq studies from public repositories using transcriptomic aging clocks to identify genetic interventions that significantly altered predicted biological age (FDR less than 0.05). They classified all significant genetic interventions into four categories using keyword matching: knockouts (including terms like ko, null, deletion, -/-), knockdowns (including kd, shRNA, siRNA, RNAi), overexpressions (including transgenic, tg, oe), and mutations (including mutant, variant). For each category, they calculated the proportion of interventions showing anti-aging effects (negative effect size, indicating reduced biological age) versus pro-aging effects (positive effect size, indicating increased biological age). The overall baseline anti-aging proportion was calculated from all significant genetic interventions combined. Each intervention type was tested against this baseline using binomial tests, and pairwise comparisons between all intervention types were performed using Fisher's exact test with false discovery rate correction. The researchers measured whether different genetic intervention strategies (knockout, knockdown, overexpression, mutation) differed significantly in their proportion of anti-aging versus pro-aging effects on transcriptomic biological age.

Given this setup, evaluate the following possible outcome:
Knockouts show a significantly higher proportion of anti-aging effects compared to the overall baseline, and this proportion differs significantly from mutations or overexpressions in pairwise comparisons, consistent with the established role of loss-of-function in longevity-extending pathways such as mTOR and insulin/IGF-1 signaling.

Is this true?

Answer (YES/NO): NO